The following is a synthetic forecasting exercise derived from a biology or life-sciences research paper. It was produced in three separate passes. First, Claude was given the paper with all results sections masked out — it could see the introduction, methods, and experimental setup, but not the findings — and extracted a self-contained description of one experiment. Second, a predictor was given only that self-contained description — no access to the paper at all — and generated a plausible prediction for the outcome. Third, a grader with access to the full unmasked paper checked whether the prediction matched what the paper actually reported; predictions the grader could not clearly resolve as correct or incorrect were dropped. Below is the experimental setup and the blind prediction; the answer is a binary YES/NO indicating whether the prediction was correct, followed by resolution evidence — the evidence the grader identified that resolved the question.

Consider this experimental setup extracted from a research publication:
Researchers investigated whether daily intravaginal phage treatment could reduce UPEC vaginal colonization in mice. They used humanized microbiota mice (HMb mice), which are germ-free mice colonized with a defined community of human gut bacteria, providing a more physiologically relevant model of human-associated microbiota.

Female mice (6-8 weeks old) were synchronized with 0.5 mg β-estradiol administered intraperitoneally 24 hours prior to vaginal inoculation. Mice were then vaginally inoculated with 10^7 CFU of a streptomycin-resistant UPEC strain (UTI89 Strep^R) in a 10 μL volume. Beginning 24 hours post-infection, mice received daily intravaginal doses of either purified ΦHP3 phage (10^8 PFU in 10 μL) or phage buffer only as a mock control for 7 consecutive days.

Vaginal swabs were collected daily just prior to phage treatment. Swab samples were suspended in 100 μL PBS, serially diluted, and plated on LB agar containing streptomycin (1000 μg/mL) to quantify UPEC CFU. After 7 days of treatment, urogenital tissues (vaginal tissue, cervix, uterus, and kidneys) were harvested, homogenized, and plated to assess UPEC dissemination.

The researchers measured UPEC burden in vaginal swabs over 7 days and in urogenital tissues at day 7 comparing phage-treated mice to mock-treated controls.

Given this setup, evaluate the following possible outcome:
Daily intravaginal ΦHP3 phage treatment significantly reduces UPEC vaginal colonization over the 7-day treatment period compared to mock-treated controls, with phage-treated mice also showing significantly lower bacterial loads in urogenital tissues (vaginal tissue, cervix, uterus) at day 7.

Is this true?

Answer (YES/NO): NO